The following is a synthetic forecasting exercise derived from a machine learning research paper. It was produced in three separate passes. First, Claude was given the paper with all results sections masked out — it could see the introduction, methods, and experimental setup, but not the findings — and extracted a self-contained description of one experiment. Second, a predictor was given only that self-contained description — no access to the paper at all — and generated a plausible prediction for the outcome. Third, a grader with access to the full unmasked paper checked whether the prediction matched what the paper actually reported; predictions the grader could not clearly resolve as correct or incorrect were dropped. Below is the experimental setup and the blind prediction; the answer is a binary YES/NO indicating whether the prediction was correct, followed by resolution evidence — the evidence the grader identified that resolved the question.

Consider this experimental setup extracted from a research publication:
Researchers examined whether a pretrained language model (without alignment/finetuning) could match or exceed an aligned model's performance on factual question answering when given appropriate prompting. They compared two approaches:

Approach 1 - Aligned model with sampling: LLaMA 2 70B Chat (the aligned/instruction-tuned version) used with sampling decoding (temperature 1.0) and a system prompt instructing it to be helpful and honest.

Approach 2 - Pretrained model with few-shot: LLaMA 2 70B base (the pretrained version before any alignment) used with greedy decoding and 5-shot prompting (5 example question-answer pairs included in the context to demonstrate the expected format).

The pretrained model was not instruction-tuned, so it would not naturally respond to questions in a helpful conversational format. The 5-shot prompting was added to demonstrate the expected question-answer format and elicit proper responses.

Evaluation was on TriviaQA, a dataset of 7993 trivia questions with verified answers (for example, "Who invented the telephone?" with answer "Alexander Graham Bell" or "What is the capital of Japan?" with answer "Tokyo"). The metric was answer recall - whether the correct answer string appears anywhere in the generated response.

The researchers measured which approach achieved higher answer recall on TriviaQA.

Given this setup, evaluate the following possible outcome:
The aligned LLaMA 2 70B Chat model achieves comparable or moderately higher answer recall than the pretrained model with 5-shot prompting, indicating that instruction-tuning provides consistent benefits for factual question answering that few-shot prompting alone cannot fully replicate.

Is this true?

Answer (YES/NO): NO